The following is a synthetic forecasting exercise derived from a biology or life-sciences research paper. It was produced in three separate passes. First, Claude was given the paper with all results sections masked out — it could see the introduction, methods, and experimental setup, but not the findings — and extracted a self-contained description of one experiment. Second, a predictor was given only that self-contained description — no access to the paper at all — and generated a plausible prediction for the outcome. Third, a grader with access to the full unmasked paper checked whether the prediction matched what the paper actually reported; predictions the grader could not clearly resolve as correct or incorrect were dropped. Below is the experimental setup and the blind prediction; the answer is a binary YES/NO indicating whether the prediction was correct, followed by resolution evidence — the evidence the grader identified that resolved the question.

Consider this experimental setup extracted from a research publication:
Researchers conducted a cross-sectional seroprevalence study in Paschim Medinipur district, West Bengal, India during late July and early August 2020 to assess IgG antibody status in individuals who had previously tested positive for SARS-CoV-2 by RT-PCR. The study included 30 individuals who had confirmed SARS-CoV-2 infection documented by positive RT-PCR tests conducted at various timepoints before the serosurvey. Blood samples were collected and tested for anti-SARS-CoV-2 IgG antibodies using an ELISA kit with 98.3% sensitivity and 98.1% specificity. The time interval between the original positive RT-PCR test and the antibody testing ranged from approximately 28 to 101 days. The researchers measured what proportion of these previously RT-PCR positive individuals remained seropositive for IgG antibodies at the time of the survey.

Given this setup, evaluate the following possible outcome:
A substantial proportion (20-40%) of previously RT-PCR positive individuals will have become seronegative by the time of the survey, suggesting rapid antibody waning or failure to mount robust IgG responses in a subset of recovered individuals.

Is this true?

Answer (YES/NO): NO